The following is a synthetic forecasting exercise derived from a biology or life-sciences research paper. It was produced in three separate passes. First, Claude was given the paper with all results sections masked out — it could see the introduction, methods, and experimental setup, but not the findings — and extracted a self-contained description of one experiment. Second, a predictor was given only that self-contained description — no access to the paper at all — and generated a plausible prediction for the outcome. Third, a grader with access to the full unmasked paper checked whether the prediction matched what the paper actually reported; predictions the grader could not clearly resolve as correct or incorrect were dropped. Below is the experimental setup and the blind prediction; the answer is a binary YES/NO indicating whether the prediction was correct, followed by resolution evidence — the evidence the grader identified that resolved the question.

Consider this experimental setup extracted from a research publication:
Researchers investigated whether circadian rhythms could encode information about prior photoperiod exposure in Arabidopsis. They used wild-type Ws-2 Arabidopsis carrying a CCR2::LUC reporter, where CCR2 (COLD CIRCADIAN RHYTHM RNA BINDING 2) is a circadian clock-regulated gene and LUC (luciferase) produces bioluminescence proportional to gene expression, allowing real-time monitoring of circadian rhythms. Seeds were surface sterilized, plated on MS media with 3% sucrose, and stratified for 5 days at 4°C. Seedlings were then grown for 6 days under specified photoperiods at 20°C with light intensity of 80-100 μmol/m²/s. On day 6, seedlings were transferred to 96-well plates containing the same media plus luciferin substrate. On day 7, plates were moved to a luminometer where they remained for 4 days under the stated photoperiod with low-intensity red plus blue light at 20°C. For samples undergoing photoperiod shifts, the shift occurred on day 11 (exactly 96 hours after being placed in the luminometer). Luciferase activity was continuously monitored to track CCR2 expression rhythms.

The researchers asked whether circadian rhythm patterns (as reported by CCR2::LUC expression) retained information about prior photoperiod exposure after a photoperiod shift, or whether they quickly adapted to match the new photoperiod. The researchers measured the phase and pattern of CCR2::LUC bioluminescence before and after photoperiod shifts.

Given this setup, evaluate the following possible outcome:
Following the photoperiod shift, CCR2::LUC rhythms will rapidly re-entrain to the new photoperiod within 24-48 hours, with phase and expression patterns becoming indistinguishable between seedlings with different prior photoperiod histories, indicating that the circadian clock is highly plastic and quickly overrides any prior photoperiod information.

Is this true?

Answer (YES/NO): YES